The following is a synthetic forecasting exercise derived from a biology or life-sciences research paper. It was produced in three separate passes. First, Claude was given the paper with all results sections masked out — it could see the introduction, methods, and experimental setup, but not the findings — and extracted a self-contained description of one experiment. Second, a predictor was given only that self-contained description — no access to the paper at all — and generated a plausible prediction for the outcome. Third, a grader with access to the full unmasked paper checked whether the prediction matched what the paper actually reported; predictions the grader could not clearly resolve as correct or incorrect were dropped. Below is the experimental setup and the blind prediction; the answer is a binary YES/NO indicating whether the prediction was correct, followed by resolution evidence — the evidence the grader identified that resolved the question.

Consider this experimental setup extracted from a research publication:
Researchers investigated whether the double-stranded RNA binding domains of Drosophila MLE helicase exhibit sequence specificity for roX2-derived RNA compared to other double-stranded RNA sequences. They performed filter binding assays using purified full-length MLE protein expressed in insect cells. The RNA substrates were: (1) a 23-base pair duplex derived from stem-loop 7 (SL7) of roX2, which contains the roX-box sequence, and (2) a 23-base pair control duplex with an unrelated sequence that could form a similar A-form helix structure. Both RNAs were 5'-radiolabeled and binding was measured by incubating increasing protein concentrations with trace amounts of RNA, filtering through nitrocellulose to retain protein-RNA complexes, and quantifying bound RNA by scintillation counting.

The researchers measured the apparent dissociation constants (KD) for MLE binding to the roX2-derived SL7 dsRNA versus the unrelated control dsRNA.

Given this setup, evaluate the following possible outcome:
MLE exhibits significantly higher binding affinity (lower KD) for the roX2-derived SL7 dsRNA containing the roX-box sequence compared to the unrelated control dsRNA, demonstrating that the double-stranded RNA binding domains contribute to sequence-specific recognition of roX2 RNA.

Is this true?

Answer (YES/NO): NO